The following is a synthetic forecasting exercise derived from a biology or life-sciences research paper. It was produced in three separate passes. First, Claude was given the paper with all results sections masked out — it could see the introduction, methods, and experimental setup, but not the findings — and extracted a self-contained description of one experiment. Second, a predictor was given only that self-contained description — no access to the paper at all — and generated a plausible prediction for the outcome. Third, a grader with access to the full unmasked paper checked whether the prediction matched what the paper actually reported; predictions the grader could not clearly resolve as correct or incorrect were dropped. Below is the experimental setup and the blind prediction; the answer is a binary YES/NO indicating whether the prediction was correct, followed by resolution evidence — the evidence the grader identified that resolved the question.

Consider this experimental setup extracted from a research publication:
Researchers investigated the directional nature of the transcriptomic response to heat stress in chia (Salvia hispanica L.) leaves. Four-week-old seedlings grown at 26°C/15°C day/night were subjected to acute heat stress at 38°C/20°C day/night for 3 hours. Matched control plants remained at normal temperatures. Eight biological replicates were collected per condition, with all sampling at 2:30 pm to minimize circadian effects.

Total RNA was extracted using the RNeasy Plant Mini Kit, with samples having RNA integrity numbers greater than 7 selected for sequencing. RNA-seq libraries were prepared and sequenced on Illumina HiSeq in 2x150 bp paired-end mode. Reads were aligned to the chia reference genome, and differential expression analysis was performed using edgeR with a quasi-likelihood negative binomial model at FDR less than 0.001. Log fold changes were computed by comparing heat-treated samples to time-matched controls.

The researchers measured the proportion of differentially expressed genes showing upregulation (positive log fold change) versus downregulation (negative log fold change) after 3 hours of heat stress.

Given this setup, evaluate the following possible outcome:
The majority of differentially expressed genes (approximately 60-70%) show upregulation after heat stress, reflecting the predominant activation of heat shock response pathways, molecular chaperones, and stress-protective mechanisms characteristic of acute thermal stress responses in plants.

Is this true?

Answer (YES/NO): NO